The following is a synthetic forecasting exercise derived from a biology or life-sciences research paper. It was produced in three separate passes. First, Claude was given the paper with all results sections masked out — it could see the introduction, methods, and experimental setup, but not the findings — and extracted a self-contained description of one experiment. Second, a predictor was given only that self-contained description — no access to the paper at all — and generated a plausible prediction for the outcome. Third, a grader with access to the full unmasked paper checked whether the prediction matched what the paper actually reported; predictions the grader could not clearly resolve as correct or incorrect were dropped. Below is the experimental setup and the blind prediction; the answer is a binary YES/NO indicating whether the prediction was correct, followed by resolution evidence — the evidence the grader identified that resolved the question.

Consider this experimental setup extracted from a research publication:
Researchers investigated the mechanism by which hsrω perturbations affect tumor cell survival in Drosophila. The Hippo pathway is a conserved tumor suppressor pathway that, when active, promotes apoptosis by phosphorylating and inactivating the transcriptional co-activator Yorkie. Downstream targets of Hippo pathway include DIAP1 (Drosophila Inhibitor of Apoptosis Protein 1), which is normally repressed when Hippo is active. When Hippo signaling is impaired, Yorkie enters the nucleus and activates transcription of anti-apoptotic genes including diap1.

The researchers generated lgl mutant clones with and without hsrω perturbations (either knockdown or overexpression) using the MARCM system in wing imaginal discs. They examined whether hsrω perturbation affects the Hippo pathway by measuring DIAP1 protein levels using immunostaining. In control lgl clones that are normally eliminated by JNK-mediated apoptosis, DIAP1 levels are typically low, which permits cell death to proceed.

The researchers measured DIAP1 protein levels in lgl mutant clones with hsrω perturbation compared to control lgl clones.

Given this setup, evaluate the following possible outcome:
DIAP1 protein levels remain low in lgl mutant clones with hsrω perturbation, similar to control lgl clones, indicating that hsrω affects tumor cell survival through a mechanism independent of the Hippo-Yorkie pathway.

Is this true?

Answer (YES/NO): NO